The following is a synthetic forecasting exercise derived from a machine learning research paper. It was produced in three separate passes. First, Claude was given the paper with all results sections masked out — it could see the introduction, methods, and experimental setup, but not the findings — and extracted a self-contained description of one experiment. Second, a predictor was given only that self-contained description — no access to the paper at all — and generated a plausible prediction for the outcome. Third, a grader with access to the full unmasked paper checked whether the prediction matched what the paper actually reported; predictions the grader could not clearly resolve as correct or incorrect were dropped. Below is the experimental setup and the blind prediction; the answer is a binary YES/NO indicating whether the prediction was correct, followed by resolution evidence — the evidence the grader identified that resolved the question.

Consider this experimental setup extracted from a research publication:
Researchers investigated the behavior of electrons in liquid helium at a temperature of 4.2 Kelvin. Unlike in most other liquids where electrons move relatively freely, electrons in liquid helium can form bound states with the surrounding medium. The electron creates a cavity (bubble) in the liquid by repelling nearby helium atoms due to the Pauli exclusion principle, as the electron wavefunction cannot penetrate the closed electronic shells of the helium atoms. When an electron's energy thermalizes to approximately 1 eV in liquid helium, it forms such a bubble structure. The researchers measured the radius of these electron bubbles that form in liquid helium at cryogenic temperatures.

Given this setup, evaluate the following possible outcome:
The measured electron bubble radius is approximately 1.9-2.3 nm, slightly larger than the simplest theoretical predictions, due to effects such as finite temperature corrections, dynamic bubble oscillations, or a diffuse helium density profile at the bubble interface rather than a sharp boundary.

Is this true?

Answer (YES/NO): NO